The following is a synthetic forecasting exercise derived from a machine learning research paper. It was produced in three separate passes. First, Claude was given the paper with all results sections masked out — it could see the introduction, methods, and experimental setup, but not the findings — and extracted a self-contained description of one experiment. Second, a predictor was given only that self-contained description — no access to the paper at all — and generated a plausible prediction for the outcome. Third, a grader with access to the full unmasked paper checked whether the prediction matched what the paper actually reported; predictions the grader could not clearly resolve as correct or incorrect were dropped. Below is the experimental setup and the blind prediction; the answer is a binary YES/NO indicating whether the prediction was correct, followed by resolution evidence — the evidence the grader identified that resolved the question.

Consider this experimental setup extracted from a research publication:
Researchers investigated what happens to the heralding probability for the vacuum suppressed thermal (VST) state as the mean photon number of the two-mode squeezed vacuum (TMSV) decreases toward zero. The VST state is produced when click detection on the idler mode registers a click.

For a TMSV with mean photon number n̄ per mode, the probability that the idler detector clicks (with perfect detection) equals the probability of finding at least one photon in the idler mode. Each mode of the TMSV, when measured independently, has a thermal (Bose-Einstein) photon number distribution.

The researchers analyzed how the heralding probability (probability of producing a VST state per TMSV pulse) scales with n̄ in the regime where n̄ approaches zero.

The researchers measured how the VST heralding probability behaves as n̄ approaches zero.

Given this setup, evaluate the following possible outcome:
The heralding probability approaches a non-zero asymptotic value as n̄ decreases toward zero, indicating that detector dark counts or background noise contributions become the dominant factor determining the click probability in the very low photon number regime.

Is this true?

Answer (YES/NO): NO